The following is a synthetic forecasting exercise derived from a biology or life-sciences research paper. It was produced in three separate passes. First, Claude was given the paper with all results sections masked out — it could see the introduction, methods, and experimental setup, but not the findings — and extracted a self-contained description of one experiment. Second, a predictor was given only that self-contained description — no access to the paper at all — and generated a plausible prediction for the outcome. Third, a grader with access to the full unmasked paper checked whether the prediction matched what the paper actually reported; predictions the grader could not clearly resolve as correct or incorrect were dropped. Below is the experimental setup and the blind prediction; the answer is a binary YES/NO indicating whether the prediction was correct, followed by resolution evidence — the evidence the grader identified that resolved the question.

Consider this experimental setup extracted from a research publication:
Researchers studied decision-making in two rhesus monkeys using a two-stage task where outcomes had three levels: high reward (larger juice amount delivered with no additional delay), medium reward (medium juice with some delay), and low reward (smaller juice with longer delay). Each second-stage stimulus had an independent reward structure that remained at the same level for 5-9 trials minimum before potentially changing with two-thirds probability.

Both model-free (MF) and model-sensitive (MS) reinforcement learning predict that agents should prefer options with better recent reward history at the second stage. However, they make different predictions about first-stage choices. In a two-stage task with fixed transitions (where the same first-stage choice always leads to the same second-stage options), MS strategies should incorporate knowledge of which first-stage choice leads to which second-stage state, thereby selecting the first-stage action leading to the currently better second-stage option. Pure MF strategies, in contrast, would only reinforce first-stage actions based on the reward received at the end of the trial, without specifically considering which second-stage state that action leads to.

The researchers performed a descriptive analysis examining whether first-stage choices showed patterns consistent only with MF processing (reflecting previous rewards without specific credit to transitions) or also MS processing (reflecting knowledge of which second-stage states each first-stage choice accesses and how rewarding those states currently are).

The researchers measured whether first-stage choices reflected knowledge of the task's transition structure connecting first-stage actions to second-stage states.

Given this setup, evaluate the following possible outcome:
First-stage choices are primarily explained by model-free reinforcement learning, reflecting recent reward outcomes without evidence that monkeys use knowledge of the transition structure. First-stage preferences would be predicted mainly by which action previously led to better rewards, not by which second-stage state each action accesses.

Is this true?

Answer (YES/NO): NO